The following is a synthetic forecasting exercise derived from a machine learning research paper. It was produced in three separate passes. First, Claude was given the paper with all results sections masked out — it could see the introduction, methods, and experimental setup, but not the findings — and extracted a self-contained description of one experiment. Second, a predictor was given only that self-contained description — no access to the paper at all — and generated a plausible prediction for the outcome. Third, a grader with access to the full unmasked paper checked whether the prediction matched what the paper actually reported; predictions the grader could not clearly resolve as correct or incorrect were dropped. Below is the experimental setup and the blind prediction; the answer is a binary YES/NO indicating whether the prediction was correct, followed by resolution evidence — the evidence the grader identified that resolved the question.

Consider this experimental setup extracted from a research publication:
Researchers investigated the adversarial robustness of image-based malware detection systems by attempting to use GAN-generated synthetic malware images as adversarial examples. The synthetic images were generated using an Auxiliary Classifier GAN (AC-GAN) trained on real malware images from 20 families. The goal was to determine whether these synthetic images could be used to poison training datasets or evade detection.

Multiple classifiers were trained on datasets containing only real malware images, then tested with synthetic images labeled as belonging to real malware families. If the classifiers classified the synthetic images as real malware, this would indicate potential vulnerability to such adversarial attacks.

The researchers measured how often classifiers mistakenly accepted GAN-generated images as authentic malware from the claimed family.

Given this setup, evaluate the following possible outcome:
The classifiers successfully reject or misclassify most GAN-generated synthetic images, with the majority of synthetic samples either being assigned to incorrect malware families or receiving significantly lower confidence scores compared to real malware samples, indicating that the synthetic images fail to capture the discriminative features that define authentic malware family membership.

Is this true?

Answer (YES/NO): NO